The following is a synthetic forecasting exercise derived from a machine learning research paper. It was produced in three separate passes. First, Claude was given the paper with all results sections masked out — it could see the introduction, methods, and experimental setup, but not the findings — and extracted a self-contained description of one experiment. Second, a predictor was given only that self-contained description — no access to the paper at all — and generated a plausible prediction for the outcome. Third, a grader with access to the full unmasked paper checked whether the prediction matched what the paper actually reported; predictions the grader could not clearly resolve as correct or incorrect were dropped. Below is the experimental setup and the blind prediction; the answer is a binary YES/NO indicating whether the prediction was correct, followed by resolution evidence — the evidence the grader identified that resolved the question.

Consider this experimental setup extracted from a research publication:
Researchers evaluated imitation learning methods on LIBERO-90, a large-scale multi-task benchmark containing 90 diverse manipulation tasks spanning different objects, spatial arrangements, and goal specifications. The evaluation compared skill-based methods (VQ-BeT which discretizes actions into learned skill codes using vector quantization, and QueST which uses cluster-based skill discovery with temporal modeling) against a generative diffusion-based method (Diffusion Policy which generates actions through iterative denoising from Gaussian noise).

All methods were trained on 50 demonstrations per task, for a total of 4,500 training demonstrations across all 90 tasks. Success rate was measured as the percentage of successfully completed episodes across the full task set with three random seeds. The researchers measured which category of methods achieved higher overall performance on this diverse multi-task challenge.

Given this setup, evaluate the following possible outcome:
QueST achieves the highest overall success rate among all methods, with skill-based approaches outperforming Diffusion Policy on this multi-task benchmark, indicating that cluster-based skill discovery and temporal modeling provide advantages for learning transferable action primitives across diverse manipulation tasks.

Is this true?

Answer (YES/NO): YES